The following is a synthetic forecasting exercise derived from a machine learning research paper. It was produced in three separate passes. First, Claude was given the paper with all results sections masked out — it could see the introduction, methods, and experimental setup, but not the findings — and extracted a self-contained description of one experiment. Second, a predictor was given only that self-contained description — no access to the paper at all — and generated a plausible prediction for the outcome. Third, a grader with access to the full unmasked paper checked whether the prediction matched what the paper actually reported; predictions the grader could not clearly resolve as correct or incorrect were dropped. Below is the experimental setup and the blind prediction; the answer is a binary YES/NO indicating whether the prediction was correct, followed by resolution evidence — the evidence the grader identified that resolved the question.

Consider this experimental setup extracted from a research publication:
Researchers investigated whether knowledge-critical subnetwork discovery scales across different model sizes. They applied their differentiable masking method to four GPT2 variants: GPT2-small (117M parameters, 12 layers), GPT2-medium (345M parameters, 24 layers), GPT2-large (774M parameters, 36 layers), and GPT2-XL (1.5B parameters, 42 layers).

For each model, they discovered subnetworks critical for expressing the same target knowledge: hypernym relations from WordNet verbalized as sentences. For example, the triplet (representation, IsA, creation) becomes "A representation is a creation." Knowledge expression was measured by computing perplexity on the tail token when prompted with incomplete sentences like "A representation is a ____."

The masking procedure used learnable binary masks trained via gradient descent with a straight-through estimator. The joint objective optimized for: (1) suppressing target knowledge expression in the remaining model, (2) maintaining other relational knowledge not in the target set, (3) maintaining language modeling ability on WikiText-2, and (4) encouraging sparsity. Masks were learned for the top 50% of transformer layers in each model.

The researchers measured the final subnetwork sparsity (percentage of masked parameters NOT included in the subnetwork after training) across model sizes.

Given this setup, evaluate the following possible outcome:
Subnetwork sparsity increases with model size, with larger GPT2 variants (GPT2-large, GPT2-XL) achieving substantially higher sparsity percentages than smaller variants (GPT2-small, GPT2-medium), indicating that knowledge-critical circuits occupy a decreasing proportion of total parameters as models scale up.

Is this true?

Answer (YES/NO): NO